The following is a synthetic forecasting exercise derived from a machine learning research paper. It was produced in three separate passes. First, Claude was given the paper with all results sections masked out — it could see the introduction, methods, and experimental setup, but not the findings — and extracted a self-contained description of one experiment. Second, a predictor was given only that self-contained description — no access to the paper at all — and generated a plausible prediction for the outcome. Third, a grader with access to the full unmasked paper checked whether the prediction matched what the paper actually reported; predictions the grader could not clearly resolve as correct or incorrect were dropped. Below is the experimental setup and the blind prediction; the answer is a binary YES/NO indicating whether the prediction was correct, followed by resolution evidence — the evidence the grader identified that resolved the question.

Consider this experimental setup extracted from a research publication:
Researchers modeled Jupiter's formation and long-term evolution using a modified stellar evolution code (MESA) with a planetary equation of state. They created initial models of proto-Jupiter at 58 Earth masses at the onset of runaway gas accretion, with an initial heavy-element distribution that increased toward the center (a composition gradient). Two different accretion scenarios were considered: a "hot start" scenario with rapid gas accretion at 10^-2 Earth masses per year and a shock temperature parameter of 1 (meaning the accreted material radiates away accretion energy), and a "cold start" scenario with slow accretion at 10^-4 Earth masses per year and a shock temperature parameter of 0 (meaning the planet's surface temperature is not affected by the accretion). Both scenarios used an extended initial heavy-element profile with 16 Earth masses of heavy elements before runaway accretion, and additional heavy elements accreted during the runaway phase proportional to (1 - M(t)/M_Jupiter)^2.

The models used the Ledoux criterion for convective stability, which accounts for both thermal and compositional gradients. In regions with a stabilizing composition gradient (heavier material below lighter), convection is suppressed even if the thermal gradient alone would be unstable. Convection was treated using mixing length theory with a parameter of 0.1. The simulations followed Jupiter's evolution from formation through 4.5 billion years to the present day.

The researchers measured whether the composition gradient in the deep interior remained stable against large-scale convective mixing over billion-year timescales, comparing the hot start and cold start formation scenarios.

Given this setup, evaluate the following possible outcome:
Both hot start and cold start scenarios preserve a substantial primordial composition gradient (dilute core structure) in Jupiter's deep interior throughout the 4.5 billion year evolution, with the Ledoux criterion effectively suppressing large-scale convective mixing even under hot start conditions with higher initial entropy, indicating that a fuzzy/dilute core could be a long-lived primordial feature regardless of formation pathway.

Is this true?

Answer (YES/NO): NO